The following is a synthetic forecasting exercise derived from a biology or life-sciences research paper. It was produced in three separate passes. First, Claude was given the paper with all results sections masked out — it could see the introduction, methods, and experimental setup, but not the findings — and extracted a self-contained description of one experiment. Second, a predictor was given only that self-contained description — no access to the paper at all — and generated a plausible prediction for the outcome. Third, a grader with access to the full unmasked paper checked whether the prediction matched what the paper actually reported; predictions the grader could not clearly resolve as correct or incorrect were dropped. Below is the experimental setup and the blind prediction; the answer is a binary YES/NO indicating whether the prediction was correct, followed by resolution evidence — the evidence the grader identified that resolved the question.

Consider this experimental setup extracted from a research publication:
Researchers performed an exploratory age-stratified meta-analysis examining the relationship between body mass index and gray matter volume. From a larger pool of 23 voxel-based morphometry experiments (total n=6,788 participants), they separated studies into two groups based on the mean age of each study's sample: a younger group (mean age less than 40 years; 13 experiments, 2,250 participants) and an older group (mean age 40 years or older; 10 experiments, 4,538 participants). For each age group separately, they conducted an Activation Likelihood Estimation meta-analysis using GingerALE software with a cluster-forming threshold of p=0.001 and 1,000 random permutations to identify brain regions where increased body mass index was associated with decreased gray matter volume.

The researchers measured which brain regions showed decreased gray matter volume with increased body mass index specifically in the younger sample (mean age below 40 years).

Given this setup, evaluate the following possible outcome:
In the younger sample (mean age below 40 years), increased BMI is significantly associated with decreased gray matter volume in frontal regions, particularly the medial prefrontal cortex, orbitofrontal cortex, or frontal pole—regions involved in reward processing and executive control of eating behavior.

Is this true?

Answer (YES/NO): YES